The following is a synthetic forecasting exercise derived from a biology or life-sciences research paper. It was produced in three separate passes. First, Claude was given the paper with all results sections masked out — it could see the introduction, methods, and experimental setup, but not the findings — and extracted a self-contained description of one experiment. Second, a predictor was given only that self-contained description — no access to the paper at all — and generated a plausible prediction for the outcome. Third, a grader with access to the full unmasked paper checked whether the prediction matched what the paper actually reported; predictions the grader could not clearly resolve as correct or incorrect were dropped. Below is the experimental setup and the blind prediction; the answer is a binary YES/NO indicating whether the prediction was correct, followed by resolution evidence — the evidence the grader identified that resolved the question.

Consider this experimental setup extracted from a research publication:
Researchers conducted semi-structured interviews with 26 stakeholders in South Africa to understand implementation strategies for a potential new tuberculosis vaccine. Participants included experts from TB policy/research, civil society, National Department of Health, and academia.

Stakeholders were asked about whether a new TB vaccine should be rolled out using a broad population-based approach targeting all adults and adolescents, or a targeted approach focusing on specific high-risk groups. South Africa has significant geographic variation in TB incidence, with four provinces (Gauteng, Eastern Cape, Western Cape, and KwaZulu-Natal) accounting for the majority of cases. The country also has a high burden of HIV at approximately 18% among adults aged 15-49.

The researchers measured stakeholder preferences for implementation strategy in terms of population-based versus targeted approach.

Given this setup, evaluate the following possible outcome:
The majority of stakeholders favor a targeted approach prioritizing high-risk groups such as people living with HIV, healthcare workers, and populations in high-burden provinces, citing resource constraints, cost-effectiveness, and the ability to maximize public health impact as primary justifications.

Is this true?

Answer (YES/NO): NO